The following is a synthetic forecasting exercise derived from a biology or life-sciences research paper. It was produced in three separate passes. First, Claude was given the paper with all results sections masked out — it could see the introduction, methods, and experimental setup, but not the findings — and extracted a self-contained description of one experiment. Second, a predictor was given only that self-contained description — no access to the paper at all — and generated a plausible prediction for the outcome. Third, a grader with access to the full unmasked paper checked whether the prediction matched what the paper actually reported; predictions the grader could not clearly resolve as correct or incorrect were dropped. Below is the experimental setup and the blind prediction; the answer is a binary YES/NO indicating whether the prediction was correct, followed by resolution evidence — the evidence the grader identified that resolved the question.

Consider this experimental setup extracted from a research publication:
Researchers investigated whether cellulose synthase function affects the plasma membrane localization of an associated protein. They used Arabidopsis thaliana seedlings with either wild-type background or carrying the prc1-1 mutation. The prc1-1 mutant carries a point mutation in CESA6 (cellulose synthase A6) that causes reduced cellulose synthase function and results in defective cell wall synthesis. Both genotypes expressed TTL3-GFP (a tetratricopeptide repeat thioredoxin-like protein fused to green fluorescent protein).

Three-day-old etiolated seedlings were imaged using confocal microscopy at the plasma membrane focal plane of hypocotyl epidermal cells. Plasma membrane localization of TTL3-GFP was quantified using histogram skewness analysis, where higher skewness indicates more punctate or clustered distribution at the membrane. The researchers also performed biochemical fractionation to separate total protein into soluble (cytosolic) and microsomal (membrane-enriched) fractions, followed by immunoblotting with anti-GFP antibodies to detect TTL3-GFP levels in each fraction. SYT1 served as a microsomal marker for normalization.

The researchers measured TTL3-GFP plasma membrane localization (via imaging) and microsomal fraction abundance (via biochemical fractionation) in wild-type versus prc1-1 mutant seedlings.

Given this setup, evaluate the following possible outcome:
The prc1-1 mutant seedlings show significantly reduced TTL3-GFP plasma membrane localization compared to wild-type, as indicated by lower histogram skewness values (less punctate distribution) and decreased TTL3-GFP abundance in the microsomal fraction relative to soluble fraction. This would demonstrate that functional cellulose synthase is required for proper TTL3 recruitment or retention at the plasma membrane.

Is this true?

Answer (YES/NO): NO